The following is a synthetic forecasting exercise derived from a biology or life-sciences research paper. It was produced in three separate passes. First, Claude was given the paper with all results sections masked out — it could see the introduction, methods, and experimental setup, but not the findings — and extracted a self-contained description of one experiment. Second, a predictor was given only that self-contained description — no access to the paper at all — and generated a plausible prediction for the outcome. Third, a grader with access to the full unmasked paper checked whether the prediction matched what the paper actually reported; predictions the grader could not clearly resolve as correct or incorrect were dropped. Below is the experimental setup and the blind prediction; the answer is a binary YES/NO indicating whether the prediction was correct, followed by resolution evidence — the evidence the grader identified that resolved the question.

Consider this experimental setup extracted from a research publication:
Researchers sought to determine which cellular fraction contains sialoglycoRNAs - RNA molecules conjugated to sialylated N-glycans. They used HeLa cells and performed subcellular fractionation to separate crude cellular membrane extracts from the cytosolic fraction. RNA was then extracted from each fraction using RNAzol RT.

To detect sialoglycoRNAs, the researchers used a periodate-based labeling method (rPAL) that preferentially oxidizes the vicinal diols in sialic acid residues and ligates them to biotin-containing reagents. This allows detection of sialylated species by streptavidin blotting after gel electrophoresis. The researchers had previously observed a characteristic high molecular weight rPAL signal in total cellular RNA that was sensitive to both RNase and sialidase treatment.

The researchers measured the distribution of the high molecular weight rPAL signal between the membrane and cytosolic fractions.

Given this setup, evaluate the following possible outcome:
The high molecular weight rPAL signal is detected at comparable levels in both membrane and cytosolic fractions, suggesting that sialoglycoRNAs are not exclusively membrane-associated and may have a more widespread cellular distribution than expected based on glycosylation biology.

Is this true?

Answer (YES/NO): NO